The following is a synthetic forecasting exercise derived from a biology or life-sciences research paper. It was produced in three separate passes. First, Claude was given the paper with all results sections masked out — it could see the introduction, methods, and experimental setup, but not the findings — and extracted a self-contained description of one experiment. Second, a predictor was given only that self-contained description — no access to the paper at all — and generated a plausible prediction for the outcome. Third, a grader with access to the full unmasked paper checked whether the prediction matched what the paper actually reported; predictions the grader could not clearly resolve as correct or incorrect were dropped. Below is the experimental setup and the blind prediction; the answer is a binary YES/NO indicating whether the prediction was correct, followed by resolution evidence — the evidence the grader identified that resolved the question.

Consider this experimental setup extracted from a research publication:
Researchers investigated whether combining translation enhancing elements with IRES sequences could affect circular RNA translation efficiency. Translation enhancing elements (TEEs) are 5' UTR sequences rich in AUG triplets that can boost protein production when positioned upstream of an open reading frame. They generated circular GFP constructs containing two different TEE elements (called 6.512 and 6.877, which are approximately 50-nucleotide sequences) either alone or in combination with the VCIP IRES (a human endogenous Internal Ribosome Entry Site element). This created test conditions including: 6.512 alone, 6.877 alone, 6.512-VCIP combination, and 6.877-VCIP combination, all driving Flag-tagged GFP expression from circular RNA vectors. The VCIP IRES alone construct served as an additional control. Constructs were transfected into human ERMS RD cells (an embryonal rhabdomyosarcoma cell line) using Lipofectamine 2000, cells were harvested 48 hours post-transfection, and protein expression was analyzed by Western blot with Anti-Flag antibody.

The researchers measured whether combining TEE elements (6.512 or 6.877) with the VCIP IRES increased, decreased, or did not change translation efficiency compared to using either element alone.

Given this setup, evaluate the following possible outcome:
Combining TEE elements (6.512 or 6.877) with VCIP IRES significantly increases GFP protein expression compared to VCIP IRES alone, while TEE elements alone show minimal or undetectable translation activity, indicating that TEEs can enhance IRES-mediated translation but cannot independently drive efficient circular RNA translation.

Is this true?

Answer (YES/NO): NO